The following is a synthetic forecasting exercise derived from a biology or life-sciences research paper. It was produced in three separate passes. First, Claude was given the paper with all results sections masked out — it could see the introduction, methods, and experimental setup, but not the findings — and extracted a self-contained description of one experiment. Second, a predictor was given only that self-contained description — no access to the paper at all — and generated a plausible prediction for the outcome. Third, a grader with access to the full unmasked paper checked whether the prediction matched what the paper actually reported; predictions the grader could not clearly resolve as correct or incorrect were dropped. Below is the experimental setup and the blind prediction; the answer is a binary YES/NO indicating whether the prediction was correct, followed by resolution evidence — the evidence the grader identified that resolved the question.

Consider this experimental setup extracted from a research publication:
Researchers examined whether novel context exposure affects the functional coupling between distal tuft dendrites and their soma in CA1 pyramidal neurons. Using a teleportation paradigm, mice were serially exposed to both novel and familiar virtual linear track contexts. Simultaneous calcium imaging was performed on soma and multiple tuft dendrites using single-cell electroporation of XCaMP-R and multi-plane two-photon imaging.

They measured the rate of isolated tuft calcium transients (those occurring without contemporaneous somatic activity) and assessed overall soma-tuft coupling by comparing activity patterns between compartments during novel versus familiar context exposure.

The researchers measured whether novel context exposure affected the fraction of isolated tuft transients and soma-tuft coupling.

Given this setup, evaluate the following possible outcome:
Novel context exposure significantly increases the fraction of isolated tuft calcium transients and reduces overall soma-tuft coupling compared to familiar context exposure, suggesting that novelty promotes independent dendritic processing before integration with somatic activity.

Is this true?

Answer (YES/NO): YES